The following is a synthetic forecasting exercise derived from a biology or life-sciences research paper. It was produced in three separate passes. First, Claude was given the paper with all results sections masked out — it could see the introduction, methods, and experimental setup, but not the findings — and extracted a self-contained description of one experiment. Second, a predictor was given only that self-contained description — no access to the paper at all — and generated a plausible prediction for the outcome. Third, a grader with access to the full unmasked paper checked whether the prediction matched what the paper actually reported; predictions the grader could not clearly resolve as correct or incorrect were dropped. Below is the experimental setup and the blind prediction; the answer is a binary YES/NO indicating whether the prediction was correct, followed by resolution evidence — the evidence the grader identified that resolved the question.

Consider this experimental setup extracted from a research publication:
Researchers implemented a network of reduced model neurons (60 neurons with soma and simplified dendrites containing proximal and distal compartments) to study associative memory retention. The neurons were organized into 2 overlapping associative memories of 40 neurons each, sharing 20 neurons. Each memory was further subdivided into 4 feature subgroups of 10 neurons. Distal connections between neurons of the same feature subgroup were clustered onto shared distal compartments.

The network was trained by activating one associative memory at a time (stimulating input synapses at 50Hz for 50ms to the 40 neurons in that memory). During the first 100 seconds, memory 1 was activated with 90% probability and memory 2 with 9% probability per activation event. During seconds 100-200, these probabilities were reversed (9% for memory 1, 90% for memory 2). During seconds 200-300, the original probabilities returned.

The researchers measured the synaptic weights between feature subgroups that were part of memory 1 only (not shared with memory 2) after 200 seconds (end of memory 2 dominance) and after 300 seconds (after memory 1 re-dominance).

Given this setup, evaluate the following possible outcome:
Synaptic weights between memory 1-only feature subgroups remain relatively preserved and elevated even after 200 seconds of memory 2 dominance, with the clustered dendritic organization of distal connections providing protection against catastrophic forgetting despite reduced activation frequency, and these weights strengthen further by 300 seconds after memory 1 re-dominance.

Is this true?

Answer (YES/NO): NO